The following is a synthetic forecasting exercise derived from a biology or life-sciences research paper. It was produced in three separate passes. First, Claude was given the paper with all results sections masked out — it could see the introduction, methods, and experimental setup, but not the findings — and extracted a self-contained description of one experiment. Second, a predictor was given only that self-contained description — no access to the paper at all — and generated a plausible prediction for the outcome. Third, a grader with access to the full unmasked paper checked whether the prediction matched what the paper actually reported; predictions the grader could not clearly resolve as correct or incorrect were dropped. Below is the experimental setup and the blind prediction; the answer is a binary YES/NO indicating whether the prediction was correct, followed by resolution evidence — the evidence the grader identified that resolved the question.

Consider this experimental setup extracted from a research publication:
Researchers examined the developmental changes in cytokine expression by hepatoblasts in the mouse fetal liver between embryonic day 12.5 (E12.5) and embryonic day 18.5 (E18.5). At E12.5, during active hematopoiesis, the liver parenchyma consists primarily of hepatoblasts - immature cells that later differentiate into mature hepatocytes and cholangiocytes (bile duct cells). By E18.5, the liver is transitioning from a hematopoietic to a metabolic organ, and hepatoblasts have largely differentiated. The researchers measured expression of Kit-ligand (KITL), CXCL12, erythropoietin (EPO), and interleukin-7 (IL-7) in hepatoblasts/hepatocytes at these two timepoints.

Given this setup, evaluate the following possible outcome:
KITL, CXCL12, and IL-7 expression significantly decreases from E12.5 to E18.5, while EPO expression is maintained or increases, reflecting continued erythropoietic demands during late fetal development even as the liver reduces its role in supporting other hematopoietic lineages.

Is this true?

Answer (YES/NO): NO